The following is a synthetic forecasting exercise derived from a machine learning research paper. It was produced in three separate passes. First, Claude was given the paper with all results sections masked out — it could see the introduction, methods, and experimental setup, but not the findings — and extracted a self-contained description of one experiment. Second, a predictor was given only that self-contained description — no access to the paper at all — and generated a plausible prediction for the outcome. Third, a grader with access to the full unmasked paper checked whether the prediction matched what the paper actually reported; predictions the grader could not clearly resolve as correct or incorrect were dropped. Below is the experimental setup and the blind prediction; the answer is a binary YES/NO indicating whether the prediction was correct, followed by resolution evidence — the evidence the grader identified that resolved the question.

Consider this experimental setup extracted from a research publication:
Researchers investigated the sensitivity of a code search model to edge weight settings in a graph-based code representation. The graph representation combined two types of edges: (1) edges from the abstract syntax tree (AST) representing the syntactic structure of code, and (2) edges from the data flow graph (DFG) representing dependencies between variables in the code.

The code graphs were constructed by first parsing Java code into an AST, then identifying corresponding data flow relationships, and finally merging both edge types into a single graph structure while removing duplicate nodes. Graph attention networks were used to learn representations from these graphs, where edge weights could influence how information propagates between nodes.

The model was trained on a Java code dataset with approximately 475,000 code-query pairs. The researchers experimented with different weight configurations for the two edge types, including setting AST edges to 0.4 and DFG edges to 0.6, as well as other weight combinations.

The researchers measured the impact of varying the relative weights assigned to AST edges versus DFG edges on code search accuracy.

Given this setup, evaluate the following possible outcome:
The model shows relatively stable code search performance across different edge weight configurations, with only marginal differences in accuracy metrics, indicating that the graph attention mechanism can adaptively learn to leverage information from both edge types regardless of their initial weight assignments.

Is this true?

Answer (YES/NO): YES